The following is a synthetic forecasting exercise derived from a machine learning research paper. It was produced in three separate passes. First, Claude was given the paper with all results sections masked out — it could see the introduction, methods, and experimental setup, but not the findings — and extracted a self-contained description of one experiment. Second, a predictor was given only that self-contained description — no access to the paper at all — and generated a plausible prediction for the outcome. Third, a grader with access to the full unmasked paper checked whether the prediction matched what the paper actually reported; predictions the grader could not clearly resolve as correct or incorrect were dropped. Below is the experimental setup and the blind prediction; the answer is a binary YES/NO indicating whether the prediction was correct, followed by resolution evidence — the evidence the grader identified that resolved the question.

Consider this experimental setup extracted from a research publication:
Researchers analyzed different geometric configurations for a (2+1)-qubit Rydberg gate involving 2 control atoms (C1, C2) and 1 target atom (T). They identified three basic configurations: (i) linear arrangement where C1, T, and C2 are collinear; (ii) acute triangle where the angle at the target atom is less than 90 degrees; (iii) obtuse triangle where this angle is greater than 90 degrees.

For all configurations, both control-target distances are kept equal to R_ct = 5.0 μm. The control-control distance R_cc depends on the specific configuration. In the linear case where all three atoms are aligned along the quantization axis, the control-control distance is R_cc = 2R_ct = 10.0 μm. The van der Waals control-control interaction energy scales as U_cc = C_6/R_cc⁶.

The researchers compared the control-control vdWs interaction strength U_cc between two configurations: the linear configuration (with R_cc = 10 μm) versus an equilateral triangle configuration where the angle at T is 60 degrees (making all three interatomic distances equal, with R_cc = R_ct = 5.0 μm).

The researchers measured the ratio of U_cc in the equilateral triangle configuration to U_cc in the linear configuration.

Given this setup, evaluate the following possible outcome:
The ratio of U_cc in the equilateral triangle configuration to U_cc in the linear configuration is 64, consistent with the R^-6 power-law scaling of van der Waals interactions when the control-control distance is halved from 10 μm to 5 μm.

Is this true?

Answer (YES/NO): YES